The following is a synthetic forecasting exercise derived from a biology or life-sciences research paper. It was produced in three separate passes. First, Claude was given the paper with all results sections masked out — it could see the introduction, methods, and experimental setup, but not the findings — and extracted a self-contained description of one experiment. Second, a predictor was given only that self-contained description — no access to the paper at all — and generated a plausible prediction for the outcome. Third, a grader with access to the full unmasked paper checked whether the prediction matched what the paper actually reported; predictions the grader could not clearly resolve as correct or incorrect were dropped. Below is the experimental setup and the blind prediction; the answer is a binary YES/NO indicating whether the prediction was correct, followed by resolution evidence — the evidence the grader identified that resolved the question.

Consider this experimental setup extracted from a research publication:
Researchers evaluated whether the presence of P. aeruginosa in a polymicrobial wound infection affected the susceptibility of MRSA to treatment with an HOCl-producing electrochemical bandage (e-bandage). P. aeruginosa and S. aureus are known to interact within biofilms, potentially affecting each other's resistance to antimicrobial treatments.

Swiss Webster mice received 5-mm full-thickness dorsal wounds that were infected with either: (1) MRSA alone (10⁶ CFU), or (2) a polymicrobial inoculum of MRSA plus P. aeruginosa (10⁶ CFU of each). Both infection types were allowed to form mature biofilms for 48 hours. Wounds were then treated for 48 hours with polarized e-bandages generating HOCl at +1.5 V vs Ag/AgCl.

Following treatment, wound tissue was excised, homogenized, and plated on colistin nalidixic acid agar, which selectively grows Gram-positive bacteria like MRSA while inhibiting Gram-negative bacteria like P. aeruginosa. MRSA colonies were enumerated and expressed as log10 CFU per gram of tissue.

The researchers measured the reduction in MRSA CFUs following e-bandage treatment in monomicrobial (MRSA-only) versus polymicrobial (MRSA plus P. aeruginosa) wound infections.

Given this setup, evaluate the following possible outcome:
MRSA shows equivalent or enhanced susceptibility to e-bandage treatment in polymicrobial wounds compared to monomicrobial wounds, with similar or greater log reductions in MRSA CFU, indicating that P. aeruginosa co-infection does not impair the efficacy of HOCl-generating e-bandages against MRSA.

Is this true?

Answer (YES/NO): YES